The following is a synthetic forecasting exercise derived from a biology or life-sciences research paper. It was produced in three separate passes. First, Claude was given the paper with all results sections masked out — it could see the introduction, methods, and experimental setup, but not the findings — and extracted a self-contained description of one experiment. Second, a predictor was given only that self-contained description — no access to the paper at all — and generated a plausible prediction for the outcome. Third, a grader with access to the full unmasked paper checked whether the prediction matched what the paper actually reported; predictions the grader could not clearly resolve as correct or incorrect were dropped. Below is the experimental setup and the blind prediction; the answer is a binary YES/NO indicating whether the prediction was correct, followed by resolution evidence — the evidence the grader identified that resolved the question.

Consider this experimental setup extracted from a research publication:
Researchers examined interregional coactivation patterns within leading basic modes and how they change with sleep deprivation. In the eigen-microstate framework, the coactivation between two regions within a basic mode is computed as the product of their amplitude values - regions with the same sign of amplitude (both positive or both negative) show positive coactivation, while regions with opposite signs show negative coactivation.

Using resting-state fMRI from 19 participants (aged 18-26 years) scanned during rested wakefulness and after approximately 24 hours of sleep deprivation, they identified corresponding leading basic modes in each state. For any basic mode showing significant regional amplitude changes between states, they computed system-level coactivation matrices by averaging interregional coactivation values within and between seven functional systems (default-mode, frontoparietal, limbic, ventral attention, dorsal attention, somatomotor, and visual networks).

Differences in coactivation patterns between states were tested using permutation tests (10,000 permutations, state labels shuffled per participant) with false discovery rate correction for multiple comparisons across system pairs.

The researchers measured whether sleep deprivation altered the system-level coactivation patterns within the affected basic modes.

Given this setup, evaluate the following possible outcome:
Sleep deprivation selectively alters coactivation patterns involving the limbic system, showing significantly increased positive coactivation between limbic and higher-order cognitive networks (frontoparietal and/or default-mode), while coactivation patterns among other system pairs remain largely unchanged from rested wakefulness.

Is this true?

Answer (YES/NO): NO